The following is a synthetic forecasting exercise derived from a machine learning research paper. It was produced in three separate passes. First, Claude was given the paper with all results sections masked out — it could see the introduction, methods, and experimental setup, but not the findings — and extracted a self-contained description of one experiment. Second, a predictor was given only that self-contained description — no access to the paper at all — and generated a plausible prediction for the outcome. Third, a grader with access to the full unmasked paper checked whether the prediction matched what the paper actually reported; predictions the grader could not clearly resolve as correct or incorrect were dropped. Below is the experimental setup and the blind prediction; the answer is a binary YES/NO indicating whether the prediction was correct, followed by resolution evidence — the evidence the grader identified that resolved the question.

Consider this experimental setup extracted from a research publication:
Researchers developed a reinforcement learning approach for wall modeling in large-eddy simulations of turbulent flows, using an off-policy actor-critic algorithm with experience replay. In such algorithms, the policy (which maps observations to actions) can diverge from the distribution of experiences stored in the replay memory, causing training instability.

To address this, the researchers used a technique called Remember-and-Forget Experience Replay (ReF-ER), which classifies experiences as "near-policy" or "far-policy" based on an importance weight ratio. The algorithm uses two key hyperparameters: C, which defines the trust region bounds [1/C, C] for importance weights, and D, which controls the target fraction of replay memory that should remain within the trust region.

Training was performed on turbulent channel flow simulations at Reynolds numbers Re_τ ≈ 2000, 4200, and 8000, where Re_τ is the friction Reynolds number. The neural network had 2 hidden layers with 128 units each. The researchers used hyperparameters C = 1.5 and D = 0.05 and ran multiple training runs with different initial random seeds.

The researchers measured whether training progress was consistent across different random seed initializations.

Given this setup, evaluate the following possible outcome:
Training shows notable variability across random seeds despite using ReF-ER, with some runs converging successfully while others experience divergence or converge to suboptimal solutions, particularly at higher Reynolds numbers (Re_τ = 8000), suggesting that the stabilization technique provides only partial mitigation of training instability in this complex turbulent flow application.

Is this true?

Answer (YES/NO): NO